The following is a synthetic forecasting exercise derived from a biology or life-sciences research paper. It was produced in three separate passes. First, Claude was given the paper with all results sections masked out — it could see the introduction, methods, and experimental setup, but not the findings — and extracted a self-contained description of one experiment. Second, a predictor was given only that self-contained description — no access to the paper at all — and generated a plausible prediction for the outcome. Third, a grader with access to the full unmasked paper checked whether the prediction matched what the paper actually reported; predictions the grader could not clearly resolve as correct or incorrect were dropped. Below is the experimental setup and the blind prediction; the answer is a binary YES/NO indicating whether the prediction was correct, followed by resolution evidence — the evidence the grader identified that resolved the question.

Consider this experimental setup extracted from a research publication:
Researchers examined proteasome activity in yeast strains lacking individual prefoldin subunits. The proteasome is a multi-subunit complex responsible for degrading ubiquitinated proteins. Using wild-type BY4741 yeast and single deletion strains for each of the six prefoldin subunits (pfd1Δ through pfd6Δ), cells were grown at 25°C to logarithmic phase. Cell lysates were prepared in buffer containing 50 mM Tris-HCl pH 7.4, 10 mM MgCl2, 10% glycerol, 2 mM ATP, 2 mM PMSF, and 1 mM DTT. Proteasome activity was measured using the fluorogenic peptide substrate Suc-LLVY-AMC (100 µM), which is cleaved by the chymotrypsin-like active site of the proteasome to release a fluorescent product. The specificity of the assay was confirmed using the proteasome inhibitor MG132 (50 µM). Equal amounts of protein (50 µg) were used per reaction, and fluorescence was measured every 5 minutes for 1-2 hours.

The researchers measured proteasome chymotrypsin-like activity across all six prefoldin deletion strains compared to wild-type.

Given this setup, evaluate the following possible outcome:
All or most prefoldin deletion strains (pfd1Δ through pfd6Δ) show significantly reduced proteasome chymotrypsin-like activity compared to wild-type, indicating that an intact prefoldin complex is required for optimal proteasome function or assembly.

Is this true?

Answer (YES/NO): NO